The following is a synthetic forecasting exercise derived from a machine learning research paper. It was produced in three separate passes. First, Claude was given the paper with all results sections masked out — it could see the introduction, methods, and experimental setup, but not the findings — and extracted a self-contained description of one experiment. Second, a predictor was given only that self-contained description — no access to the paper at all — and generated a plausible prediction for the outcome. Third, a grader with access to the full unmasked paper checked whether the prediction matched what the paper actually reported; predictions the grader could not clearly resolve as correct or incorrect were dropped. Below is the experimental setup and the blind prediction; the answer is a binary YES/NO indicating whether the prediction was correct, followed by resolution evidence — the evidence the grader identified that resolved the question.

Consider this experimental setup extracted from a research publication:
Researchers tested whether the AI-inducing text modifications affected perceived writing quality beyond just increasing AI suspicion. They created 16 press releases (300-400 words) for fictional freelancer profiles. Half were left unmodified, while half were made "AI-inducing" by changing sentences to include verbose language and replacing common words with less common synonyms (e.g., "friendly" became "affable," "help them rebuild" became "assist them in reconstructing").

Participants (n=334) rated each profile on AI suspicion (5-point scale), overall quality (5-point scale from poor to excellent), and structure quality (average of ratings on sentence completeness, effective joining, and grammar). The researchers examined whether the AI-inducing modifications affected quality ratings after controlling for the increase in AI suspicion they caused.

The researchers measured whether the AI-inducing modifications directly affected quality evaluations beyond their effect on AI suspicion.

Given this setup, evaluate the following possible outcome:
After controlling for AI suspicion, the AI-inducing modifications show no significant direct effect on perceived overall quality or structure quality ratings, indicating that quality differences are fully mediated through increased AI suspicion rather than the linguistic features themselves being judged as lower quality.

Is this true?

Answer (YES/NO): NO